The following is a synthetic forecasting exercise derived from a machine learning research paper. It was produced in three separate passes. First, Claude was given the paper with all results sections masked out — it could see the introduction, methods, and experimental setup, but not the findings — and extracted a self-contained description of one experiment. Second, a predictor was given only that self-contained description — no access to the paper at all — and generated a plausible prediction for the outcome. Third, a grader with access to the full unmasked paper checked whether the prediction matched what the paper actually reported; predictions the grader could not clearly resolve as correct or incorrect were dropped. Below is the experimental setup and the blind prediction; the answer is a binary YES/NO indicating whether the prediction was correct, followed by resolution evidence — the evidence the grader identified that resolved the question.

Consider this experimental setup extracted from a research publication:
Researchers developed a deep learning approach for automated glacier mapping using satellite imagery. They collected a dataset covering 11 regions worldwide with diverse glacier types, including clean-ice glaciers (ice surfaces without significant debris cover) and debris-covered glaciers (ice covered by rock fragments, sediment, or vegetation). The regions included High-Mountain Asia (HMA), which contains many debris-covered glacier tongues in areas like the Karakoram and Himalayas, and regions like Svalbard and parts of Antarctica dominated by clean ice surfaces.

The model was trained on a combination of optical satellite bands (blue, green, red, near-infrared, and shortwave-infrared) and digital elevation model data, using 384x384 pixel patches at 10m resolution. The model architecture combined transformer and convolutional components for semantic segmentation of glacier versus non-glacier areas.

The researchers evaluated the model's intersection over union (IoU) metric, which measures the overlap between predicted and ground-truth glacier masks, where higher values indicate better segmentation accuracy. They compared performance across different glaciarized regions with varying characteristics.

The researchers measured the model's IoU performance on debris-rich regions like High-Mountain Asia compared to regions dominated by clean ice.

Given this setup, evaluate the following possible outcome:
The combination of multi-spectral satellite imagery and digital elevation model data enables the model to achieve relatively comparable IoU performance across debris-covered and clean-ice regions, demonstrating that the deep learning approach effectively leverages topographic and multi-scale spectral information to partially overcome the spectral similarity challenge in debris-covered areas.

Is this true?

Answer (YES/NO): NO